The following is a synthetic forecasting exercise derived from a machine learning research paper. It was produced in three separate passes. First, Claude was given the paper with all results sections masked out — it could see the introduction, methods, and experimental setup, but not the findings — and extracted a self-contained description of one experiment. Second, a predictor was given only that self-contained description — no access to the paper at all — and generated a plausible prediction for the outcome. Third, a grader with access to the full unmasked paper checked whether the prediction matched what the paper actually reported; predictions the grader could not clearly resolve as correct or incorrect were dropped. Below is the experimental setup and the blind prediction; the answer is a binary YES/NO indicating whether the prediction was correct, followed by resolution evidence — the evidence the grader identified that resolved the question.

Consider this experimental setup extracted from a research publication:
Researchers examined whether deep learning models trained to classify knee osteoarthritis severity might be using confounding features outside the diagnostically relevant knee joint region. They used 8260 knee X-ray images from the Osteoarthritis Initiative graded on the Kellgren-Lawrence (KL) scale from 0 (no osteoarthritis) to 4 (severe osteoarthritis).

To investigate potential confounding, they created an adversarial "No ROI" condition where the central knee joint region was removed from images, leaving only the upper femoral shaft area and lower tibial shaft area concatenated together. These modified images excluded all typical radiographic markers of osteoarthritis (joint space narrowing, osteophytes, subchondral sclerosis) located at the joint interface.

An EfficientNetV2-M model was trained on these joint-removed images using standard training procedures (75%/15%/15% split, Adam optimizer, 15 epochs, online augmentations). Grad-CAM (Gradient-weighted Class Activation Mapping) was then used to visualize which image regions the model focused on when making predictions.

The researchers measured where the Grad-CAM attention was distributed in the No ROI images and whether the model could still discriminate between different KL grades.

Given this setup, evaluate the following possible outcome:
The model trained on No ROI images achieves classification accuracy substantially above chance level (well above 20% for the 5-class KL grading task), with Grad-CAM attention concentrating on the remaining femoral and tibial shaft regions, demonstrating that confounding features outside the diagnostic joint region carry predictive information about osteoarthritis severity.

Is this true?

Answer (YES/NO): YES